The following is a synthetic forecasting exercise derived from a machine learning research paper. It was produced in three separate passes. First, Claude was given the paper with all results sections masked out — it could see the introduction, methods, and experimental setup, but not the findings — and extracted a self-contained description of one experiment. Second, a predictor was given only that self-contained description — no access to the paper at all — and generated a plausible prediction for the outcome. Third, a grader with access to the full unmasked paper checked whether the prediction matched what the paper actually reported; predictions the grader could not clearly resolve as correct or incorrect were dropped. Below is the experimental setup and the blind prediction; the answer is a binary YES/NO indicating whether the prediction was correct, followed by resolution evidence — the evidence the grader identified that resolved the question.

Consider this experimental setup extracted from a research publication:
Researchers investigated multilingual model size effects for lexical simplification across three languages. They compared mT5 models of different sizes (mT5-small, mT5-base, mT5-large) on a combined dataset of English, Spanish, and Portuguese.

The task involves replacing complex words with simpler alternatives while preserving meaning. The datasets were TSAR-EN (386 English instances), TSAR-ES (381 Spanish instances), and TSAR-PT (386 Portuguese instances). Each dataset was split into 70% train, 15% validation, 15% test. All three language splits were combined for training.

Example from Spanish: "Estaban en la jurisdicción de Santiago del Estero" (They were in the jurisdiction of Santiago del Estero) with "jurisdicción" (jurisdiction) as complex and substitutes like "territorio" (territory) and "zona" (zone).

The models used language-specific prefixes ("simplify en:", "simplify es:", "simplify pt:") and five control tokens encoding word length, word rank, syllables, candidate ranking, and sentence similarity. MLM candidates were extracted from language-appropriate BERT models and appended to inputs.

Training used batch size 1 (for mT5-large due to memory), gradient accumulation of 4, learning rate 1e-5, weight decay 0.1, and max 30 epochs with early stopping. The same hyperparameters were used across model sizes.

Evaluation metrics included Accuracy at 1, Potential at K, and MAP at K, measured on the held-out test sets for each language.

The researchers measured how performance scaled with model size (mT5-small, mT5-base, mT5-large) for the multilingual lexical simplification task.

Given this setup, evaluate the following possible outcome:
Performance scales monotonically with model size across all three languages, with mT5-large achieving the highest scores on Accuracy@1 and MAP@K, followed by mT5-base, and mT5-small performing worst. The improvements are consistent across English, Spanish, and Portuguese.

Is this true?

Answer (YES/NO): YES